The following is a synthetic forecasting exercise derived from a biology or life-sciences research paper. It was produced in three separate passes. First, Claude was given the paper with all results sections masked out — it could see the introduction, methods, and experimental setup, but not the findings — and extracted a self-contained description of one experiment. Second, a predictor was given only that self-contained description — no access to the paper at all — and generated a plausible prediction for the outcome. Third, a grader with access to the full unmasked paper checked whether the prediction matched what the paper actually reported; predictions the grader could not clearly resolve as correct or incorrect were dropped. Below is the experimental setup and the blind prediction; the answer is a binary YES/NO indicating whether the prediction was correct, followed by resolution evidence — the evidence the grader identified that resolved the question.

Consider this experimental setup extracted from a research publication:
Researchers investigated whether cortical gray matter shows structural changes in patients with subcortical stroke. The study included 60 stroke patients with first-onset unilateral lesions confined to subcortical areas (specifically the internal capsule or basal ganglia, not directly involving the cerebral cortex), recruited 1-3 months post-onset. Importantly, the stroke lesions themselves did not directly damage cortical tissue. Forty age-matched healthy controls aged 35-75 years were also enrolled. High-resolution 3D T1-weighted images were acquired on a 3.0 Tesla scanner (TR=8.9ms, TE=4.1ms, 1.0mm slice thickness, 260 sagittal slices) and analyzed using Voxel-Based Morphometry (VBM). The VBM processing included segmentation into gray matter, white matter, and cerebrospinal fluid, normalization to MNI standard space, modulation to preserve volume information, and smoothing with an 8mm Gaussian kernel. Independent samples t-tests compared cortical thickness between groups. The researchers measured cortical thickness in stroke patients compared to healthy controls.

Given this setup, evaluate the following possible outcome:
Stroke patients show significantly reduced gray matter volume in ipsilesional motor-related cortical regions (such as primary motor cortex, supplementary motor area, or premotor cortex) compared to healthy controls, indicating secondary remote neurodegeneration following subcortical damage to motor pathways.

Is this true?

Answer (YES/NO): NO